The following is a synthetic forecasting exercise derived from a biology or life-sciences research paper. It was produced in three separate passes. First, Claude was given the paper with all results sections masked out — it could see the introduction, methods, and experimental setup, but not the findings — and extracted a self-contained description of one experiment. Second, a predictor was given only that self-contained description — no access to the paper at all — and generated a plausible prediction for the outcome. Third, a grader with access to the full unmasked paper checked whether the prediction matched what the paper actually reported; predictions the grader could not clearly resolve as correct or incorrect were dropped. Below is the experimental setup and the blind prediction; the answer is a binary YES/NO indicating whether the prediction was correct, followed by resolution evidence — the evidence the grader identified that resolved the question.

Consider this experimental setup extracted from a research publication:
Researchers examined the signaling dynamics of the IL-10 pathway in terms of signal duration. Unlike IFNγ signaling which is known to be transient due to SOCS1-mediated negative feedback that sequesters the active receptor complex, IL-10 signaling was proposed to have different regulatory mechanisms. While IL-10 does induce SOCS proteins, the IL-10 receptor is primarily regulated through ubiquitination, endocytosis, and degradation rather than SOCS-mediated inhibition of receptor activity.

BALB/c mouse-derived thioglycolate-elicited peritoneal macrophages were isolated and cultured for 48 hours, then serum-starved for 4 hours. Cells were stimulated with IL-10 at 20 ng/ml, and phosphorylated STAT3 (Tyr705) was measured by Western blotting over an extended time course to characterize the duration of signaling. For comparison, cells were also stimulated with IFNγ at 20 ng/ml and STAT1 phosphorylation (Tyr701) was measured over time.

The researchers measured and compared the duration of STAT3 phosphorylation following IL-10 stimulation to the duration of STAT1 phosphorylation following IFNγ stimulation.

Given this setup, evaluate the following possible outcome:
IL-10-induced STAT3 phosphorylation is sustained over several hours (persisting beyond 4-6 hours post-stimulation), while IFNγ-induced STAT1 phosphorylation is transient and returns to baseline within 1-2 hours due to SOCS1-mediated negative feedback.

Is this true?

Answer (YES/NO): NO